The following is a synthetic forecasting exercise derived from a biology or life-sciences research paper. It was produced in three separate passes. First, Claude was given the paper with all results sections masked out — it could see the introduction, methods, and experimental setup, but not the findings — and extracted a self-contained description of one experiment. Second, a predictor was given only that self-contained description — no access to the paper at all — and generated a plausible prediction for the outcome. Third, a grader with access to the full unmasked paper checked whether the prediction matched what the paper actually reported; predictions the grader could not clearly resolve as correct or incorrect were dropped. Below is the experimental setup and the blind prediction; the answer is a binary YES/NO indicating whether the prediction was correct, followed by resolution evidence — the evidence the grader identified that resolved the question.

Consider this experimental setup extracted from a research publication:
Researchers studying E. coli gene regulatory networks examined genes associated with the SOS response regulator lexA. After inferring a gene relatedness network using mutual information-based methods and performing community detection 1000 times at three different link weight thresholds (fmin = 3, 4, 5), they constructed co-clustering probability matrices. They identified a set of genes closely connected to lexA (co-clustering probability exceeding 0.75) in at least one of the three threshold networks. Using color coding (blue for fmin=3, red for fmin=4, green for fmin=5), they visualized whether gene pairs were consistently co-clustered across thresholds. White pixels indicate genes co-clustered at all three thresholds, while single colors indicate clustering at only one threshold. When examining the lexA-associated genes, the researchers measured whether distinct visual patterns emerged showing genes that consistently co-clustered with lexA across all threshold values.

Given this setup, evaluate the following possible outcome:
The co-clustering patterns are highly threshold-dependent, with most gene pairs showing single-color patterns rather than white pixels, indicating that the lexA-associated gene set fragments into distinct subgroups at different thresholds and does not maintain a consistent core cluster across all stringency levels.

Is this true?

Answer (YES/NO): NO